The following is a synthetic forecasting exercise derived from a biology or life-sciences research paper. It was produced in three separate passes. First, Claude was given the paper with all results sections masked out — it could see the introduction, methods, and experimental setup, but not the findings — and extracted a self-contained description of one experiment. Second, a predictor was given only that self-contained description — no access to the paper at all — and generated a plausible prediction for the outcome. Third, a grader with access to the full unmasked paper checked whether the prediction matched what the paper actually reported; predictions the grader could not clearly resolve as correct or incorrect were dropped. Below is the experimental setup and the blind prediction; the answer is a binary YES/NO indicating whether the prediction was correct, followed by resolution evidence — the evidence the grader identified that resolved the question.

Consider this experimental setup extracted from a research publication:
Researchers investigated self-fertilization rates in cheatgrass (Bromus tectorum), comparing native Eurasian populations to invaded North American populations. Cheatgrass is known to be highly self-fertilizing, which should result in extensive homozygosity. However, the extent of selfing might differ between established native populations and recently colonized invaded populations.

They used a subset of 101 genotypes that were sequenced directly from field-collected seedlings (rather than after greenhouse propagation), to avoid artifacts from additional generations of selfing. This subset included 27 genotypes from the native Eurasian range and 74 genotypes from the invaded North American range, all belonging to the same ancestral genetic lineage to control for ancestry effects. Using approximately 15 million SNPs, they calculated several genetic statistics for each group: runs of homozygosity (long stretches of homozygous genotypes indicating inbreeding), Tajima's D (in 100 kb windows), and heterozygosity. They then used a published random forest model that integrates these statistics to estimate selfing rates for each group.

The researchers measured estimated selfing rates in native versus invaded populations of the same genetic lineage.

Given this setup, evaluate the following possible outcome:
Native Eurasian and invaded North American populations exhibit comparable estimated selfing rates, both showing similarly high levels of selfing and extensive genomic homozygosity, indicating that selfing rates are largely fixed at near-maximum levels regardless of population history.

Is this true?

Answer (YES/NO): NO